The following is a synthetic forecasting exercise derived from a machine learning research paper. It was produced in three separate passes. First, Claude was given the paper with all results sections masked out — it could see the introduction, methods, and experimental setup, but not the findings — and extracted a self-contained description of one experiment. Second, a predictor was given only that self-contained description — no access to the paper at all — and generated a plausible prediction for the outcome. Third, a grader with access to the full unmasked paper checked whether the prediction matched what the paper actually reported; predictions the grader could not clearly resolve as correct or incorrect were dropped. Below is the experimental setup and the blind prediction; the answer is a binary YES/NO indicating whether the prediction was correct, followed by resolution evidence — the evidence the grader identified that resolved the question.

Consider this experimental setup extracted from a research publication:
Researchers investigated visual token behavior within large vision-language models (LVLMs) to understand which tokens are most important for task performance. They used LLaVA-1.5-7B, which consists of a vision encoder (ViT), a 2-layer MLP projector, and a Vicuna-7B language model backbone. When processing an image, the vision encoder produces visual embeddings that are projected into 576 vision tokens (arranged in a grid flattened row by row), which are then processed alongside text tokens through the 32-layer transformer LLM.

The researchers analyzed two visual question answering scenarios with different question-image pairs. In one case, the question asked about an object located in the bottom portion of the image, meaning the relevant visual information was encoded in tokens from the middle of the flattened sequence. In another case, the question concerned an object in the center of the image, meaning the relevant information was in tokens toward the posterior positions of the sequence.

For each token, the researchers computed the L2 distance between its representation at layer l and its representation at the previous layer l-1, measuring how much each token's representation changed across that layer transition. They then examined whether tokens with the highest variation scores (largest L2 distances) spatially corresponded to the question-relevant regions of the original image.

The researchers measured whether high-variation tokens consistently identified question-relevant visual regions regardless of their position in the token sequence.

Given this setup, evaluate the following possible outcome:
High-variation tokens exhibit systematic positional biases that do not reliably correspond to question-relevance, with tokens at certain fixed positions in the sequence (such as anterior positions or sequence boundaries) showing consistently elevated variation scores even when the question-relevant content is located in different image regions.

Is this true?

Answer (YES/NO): NO